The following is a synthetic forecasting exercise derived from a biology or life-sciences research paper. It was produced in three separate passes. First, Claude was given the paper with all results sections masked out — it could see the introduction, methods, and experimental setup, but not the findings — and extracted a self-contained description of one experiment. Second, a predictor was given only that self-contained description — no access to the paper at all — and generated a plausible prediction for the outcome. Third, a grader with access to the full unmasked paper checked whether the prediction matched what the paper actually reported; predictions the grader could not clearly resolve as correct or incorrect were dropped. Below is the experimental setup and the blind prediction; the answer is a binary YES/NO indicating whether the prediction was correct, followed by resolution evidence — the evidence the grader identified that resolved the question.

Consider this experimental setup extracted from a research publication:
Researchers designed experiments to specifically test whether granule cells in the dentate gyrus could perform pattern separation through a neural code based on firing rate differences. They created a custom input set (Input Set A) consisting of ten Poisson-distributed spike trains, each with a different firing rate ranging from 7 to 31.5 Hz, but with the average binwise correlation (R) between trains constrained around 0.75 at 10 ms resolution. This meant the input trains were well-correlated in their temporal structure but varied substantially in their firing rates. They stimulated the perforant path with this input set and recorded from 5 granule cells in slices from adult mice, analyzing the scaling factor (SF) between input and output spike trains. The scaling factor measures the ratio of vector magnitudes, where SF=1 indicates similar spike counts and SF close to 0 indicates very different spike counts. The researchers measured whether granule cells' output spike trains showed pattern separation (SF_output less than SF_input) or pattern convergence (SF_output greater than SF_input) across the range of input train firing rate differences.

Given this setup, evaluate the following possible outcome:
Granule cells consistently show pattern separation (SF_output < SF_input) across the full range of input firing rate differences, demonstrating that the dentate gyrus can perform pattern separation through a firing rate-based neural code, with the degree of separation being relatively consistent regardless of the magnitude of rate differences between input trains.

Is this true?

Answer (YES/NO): NO